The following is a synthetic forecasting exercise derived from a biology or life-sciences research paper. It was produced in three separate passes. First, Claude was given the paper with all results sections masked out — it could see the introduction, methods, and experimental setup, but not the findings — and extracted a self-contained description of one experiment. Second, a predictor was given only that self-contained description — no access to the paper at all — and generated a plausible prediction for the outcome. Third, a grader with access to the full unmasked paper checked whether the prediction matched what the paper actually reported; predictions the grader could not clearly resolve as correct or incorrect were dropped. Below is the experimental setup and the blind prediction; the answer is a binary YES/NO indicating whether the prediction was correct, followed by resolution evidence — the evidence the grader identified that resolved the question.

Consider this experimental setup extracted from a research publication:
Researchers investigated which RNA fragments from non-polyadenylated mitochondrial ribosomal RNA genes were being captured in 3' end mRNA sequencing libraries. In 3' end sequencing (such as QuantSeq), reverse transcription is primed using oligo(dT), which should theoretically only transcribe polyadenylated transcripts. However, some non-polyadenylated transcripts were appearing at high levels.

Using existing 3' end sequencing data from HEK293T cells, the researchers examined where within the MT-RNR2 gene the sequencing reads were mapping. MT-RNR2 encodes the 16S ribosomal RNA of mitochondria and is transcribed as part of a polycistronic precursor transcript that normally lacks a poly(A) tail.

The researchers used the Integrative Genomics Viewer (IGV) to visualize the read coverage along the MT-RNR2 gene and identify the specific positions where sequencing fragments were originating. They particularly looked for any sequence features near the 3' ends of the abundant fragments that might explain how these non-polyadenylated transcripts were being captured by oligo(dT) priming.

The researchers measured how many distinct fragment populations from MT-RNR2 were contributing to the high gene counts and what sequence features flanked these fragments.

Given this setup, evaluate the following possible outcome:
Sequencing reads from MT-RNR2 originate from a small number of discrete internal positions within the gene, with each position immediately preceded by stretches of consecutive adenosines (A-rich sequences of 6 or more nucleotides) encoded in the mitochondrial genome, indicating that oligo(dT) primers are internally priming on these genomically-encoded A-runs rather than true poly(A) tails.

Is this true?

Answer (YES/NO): YES